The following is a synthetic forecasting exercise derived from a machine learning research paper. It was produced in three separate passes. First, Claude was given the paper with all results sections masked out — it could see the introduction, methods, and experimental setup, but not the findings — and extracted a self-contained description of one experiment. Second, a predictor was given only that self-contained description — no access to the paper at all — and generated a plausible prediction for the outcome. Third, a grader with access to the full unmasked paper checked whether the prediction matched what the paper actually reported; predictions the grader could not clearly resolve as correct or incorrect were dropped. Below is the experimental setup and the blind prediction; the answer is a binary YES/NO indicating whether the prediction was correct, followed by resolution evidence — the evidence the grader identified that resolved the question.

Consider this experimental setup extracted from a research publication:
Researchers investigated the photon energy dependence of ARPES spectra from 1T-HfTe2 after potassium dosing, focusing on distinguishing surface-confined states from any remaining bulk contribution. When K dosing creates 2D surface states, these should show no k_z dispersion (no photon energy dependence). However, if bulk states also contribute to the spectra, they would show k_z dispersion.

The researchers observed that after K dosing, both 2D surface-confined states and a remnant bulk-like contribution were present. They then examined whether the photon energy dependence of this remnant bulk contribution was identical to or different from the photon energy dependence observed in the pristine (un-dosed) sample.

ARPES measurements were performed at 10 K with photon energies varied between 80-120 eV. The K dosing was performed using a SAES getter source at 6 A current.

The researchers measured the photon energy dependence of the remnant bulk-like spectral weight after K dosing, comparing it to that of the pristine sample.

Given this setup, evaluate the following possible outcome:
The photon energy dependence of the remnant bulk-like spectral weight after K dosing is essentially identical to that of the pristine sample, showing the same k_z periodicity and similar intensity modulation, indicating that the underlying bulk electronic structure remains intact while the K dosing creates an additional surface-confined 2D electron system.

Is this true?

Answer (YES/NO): NO